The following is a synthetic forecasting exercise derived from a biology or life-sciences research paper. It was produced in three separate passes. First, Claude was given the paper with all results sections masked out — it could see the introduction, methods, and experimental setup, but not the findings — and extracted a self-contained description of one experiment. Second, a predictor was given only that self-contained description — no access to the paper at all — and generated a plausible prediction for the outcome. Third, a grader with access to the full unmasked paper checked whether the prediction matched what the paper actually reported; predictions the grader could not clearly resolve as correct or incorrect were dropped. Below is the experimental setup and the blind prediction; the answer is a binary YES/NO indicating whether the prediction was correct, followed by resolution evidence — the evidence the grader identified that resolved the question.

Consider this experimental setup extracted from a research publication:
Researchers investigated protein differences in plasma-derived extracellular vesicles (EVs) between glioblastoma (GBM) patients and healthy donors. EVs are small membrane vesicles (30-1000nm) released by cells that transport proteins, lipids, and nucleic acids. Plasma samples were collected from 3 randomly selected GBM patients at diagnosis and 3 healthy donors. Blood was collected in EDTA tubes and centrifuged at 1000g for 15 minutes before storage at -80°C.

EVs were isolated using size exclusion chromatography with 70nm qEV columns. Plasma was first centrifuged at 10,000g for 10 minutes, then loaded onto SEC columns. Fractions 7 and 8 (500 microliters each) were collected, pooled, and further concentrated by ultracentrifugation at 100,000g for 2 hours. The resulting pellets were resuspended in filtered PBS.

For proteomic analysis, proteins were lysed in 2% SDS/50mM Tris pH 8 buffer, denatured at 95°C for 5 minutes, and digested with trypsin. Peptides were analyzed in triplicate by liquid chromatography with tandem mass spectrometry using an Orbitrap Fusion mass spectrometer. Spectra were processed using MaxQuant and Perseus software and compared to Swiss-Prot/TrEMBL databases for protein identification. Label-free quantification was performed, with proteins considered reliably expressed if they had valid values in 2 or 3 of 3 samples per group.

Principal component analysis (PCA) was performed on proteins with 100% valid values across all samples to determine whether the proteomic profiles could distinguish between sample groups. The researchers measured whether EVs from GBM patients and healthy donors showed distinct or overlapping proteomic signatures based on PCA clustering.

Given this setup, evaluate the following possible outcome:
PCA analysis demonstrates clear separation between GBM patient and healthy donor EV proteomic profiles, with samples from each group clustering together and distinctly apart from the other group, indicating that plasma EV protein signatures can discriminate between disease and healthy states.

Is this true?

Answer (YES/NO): YES